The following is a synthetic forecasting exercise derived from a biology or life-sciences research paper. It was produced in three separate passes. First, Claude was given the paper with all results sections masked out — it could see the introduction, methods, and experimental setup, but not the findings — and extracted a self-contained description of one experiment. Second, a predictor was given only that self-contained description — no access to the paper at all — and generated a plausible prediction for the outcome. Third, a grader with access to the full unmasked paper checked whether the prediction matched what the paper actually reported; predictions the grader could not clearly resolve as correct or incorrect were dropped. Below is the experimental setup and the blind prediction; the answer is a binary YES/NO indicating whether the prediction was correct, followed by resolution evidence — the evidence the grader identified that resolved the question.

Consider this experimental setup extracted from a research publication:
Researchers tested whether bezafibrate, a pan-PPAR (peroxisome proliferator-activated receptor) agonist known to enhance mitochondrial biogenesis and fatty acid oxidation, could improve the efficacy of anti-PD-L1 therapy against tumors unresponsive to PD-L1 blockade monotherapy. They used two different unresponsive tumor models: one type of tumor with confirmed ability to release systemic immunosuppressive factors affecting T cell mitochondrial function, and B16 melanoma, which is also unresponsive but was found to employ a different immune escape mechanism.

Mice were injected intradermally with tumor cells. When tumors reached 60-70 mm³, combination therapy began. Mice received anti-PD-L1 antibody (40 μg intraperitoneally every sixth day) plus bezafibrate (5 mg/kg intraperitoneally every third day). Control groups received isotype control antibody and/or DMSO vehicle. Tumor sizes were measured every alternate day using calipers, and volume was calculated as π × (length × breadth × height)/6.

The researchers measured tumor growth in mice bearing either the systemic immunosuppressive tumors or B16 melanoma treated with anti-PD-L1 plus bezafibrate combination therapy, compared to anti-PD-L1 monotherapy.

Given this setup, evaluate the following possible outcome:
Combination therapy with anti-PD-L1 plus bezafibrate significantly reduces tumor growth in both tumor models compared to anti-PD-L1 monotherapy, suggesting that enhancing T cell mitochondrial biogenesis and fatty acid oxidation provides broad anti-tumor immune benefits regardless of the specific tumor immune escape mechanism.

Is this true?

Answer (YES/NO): NO